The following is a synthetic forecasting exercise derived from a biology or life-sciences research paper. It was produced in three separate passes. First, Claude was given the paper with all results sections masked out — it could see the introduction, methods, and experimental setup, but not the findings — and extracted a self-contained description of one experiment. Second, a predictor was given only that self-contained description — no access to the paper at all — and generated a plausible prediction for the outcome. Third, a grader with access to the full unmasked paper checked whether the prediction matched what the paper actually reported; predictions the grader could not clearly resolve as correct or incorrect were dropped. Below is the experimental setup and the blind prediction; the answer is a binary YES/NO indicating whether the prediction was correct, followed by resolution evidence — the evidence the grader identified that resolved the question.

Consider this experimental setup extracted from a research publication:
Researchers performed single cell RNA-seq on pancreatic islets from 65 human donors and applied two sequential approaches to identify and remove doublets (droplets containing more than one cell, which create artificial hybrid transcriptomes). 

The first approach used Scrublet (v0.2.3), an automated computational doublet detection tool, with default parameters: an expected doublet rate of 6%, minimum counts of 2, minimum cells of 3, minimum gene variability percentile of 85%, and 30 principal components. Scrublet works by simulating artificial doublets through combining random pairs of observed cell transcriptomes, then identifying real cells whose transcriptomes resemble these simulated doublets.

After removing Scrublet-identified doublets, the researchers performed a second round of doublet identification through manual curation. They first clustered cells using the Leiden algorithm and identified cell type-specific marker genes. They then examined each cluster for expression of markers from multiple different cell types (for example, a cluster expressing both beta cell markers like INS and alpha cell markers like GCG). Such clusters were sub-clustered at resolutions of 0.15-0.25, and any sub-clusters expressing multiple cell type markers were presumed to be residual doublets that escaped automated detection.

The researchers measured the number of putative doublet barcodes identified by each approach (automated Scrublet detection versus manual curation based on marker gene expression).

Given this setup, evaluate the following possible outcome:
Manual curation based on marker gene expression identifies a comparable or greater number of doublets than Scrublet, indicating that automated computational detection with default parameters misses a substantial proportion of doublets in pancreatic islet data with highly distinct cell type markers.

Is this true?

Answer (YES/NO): YES